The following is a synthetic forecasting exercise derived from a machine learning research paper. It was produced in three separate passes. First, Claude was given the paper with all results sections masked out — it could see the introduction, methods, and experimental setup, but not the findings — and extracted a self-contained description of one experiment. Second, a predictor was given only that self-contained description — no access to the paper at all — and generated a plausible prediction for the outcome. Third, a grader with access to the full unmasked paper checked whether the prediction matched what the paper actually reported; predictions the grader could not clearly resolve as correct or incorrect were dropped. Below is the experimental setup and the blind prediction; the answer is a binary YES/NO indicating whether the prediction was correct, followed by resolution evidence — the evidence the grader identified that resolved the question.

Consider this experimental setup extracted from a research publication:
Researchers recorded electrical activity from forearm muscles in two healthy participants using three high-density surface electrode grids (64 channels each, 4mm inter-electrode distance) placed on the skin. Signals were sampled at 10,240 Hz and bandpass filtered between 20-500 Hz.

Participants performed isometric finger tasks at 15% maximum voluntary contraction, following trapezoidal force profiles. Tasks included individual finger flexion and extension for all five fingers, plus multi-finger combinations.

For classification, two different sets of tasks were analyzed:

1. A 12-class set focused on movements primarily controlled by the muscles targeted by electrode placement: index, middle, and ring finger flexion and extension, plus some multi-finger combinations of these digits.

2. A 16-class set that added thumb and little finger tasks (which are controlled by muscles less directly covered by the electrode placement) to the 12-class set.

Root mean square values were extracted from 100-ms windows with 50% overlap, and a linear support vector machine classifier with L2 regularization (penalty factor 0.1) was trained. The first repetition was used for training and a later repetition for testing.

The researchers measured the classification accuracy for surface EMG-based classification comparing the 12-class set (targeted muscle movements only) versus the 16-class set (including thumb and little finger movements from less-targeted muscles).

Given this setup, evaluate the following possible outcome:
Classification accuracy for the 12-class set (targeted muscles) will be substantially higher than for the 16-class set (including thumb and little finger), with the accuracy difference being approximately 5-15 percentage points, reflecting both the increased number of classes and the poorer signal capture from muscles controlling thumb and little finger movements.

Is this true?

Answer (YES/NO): NO